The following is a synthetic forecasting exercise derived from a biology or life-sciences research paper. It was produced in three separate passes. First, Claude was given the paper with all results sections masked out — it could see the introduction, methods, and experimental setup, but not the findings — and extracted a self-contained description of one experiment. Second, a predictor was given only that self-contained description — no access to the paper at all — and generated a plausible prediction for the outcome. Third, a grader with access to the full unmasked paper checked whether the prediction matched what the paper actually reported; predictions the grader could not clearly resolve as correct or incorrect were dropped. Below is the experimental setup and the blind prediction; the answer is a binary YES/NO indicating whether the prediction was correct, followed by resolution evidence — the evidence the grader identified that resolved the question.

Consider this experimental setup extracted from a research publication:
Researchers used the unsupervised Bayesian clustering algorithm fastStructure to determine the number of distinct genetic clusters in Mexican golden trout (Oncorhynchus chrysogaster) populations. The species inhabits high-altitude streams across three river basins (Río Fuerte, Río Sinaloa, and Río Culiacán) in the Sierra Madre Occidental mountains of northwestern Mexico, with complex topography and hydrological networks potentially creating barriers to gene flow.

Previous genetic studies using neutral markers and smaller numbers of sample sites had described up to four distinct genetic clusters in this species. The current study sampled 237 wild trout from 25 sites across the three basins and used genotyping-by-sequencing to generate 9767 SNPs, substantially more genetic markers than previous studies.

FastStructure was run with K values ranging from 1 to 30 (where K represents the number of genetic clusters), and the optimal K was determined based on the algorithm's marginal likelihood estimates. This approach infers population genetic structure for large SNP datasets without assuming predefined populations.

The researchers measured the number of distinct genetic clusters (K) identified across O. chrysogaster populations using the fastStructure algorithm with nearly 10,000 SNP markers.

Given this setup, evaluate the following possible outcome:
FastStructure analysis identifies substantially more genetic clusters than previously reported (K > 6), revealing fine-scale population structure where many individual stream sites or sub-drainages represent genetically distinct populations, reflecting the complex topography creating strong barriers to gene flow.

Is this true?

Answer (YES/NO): NO